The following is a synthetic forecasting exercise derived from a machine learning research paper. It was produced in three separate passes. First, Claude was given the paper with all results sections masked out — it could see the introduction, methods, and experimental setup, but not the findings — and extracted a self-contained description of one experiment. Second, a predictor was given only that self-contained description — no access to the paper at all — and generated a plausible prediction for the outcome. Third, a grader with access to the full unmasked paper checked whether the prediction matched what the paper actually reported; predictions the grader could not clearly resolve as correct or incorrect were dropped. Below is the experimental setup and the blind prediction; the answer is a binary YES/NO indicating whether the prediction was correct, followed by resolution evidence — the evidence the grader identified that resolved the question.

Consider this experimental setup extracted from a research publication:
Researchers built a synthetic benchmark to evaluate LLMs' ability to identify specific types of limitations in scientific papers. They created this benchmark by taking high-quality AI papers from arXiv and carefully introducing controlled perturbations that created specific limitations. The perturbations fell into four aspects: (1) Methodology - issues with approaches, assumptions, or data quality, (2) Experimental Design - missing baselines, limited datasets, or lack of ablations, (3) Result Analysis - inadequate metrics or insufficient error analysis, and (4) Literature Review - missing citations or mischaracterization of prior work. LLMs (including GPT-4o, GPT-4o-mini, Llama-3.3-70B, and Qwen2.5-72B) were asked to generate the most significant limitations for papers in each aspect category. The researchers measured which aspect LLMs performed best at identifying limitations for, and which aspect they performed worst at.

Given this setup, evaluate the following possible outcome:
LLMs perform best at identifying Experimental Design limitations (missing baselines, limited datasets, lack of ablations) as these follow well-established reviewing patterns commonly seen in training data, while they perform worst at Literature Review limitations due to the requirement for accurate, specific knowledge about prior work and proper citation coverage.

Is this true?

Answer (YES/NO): NO